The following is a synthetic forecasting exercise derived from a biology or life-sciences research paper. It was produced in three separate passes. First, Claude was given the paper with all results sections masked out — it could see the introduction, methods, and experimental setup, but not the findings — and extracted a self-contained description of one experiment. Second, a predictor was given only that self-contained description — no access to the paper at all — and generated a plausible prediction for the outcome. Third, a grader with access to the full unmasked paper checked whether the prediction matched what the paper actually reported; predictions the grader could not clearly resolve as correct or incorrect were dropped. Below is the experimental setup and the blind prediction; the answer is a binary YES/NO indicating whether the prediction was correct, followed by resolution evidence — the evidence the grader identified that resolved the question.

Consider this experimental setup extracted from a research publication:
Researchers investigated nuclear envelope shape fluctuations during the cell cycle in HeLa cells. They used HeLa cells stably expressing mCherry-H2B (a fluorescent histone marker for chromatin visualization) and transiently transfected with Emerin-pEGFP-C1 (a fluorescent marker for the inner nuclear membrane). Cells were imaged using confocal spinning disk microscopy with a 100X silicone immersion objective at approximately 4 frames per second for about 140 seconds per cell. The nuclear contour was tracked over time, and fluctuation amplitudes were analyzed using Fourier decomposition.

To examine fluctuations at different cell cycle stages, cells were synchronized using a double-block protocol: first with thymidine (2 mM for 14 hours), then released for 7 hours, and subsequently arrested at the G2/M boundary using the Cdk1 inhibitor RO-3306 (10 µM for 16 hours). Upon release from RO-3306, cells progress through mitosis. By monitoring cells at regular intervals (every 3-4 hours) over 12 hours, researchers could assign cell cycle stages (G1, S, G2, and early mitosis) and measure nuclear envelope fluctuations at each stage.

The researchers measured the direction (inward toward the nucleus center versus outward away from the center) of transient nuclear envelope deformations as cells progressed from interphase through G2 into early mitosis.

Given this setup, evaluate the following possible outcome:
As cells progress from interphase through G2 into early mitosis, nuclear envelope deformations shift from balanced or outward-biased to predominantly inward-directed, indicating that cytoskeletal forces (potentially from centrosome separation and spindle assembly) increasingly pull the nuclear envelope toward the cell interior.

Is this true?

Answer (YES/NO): NO